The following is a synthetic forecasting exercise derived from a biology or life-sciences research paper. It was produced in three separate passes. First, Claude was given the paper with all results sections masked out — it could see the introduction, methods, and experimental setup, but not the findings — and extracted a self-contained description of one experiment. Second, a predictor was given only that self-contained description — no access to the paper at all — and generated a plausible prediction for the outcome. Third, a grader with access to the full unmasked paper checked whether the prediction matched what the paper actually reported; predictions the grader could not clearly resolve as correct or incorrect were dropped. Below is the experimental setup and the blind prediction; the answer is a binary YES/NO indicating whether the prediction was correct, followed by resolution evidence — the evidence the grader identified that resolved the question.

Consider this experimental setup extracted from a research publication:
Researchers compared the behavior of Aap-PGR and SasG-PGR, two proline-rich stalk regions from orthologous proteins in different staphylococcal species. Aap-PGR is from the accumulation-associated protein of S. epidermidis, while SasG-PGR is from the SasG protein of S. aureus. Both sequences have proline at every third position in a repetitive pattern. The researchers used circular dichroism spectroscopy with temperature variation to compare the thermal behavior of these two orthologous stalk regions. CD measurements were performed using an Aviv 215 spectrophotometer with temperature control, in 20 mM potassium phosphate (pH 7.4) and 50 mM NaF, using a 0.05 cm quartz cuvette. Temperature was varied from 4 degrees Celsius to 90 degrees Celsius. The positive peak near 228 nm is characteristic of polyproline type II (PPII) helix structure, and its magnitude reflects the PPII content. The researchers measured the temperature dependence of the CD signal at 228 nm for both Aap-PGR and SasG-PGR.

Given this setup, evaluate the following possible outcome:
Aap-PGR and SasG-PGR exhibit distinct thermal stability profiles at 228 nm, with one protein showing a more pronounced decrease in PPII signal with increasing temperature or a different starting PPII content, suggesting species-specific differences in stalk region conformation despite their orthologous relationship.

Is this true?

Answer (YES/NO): YES